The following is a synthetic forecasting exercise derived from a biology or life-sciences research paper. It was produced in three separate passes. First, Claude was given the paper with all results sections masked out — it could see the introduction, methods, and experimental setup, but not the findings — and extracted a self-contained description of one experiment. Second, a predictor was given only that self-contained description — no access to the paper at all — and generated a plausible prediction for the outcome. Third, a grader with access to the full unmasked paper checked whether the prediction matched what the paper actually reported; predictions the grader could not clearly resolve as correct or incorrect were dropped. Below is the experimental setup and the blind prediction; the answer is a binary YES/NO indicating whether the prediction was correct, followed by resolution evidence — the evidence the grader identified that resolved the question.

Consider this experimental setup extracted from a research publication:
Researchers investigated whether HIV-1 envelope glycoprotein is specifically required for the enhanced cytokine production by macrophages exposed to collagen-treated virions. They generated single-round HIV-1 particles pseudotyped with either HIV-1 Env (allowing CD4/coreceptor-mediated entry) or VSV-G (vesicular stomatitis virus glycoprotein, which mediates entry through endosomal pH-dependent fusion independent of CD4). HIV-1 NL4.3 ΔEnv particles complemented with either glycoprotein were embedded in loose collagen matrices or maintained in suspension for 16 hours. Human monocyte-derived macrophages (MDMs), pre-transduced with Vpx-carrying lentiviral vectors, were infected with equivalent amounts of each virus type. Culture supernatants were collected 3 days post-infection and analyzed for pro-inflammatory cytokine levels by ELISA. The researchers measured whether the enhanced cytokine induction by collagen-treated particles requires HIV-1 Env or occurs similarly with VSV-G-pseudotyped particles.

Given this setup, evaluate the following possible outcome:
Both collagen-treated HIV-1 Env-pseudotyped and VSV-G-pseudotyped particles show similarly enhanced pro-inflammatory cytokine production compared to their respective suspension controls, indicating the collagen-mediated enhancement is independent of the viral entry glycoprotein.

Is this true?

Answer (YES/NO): NO